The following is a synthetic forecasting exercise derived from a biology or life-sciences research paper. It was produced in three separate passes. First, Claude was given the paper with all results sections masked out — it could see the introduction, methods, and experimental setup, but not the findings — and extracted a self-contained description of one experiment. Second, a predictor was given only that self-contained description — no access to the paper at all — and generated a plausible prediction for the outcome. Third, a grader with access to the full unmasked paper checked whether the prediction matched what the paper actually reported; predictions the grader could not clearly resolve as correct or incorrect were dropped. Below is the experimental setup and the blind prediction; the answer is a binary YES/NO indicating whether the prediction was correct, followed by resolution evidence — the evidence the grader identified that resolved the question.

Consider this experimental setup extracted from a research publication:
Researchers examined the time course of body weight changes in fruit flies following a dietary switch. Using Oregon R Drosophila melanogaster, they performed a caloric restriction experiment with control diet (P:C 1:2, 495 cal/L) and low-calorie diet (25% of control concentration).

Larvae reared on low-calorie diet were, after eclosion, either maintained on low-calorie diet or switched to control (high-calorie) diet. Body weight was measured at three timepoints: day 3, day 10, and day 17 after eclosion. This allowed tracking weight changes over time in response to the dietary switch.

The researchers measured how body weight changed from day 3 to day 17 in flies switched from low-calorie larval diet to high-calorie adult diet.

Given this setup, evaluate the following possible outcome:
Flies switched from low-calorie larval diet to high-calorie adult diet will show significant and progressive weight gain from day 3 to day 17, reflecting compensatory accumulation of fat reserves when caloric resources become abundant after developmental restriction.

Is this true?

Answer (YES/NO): NO